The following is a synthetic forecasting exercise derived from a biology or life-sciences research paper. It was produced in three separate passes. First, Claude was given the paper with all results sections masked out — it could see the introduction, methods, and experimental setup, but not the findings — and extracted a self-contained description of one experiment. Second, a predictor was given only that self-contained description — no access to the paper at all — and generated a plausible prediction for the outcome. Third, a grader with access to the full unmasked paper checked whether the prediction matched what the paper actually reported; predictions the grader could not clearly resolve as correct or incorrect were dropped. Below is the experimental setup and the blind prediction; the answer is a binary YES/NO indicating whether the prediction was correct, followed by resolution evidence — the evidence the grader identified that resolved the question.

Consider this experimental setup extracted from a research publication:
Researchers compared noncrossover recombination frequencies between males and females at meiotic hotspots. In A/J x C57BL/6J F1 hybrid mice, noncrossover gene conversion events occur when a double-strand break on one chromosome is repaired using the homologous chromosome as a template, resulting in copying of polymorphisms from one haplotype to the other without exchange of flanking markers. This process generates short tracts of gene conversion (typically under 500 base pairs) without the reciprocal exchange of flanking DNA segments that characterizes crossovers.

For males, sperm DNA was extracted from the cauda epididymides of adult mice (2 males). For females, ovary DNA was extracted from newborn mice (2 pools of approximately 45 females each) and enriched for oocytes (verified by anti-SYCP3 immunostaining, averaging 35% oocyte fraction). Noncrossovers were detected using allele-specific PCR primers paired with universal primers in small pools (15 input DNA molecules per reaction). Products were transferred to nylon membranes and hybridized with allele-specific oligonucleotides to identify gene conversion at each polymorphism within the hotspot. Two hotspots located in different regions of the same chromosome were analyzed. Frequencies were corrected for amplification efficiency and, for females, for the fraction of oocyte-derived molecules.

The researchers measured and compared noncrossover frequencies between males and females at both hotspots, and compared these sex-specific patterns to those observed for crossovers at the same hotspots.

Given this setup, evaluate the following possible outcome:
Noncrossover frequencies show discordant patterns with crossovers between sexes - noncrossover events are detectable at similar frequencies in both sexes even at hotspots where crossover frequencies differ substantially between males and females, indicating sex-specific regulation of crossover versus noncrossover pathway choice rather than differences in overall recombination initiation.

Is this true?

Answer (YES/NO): YES